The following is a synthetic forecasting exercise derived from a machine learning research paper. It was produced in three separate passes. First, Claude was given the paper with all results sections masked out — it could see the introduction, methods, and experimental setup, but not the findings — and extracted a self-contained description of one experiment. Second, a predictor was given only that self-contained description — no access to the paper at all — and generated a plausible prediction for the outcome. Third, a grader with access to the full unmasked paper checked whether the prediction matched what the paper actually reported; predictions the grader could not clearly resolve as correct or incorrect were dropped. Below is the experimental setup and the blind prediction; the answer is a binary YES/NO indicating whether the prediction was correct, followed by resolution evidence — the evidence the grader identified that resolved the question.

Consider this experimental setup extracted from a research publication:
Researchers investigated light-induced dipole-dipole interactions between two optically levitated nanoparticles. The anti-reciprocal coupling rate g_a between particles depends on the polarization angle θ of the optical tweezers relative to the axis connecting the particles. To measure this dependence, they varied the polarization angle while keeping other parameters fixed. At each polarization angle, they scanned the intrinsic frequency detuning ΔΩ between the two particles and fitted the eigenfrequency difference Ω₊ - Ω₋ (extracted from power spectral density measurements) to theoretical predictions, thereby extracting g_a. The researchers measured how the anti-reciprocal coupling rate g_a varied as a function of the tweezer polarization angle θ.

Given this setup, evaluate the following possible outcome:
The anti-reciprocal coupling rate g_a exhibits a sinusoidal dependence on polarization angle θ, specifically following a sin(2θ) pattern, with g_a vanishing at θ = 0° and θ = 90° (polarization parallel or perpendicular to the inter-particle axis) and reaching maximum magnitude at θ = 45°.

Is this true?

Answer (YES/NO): NO